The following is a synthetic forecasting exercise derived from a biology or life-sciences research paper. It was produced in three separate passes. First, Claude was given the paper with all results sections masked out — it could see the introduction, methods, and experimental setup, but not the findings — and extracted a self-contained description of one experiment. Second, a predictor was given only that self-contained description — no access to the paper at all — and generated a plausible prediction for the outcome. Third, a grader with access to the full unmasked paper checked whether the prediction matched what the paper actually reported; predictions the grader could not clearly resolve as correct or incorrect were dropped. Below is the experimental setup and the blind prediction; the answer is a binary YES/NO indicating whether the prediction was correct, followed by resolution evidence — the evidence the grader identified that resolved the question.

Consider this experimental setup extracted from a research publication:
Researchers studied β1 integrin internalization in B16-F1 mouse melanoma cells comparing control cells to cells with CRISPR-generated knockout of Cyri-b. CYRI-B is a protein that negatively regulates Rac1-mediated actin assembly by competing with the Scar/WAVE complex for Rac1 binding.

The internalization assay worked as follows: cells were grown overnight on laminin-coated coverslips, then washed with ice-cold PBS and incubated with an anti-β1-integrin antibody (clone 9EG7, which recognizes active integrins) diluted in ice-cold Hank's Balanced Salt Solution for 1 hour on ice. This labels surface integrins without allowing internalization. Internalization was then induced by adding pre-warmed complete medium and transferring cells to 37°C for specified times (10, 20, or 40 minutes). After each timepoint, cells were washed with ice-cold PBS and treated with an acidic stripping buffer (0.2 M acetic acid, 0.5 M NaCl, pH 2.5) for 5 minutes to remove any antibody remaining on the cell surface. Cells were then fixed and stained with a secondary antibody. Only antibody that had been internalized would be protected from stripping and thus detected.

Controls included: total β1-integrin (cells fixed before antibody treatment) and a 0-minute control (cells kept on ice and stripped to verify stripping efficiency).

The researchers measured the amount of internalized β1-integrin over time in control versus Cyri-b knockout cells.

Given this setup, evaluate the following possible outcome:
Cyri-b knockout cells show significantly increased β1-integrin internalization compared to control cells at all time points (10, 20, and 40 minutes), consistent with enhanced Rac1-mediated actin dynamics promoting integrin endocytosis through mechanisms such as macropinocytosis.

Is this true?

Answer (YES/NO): NO